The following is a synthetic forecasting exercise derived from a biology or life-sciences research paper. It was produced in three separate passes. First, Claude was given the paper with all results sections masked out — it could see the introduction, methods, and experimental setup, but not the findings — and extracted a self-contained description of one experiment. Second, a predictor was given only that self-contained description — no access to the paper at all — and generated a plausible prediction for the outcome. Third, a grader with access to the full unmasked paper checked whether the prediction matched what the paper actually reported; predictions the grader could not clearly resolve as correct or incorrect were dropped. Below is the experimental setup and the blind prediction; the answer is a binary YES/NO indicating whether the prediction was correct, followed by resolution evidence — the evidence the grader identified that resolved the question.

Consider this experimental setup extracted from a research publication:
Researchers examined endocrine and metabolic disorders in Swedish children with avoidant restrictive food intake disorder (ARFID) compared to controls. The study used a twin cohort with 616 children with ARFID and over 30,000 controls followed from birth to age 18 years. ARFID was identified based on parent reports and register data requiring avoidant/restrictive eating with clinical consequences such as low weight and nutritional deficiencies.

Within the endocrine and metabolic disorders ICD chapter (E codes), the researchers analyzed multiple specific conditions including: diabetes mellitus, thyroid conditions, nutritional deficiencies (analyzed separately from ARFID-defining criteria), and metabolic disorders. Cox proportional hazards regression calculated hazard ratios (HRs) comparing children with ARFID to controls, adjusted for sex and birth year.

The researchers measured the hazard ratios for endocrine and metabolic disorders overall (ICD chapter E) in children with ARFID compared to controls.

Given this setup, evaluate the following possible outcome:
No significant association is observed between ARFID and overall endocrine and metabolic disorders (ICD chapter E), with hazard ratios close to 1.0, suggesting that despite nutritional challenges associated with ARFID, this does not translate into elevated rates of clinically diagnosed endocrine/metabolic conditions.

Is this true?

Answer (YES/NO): NO